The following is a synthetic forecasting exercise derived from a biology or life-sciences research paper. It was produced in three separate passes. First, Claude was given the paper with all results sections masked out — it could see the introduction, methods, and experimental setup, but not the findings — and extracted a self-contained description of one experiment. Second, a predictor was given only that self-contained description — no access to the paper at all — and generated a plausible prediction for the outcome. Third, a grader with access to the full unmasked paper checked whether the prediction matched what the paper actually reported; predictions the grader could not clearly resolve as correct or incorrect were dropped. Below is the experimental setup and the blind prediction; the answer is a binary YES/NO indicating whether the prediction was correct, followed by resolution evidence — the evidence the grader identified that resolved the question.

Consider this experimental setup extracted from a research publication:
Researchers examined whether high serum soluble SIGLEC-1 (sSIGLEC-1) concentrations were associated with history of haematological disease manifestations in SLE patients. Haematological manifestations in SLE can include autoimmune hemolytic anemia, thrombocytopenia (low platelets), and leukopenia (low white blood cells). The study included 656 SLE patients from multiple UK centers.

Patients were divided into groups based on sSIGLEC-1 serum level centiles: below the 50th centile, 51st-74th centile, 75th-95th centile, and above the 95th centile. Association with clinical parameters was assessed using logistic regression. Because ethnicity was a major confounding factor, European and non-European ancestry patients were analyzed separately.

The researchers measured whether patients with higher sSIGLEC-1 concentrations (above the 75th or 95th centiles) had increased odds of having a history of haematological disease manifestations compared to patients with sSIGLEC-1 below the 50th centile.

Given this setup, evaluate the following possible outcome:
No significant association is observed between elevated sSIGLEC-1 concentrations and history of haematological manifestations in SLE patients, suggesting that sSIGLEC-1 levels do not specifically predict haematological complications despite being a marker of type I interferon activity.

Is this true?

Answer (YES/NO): YES